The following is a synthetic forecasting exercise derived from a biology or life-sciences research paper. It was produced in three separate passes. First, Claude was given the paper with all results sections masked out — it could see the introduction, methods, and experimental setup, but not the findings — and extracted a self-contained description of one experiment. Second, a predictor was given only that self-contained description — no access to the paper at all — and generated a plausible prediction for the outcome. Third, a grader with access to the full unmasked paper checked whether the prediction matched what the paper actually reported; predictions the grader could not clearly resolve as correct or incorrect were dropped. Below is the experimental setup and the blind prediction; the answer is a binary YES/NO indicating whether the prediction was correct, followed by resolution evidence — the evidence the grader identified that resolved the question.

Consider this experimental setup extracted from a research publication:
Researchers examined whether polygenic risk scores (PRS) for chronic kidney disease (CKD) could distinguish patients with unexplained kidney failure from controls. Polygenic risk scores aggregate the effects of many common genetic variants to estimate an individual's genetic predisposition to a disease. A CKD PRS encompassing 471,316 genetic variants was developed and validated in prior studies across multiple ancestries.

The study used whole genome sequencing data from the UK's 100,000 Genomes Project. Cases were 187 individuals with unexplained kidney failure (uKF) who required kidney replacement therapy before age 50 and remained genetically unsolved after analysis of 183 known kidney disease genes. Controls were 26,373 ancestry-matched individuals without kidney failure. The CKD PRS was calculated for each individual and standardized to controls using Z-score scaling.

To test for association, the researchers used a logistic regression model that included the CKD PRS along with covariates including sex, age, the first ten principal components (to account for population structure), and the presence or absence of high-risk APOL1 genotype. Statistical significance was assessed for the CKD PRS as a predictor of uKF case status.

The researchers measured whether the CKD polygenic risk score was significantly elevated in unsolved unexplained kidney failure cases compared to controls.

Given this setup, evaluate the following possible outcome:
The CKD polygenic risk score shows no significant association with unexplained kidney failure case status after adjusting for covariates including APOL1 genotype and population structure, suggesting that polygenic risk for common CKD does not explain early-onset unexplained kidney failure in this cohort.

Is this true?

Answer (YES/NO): YES